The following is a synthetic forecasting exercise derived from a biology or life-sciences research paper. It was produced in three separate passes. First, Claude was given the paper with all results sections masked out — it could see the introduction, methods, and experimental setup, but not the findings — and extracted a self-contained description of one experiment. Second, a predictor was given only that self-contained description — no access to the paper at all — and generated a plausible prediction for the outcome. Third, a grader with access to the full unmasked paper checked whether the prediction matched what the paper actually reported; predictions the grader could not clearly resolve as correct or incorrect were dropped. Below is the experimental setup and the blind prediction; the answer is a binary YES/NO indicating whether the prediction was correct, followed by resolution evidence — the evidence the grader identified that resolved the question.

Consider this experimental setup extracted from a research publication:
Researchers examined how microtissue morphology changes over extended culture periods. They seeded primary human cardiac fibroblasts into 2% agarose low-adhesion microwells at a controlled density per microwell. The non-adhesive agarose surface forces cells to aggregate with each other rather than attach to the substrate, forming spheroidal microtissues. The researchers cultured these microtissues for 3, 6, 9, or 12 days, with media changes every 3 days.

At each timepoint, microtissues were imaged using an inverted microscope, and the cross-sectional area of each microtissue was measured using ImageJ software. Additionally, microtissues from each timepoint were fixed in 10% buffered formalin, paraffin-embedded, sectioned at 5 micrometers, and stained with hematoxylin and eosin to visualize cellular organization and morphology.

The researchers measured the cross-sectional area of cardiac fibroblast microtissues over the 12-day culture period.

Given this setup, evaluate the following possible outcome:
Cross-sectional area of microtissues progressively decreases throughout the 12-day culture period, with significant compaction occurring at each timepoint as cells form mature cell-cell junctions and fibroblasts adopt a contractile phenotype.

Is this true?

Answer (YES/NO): NO